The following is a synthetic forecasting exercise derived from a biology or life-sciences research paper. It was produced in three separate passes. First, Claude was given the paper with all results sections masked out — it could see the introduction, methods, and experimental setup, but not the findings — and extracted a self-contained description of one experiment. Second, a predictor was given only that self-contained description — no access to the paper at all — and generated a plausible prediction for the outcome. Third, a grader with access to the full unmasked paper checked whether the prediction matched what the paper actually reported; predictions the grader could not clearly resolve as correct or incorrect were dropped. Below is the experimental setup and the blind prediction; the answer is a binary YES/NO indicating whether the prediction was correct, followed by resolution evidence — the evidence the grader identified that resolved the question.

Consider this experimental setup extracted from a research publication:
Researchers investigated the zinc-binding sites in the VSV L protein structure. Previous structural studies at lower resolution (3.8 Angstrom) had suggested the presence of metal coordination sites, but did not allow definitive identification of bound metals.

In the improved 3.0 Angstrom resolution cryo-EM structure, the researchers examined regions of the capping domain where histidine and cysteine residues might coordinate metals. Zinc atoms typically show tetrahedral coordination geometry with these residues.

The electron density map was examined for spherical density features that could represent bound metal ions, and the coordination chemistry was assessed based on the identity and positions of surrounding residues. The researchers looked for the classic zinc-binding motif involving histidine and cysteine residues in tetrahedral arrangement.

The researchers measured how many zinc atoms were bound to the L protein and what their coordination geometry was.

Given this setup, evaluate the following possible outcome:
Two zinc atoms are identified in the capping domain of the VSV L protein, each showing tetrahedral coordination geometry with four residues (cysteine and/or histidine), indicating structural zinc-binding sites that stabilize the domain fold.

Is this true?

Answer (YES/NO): NO